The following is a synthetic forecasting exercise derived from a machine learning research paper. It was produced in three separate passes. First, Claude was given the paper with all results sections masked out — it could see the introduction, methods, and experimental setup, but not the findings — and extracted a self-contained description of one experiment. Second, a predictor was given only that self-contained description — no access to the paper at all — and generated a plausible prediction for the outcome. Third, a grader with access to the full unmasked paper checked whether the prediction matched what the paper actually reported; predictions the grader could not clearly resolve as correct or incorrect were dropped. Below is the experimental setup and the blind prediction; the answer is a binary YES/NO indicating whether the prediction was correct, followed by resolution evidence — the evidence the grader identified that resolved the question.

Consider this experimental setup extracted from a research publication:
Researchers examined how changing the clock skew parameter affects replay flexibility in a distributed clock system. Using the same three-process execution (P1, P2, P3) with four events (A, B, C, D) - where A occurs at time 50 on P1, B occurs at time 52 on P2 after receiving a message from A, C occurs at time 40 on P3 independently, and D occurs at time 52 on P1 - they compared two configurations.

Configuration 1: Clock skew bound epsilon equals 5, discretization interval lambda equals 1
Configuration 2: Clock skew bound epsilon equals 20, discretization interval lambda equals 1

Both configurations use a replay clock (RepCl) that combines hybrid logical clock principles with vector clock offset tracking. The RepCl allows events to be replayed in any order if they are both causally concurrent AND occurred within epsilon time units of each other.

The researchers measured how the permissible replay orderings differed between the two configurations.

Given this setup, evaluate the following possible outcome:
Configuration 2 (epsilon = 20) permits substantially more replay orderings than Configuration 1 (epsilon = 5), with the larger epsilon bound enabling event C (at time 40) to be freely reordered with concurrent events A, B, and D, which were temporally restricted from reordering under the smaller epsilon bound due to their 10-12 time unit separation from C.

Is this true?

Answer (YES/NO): NO